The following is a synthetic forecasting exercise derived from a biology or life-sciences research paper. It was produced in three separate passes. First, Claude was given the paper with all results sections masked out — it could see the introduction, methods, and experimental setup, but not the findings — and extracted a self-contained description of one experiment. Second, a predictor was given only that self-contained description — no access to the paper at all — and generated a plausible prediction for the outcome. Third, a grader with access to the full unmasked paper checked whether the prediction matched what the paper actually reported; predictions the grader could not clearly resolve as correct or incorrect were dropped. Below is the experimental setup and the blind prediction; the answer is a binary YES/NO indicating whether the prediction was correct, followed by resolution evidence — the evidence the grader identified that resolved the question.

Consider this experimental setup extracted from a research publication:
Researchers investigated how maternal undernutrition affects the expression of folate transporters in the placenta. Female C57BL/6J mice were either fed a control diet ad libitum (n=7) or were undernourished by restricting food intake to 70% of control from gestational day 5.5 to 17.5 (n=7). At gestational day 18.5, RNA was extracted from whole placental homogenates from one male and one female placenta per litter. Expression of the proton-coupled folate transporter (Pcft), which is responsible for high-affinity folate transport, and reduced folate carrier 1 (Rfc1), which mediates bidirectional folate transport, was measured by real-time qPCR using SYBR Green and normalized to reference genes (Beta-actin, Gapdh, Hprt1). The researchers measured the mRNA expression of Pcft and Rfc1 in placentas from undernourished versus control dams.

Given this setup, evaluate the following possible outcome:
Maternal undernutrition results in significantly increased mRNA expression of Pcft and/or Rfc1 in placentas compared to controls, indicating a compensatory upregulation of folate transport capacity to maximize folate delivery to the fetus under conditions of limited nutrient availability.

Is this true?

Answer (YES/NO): NO